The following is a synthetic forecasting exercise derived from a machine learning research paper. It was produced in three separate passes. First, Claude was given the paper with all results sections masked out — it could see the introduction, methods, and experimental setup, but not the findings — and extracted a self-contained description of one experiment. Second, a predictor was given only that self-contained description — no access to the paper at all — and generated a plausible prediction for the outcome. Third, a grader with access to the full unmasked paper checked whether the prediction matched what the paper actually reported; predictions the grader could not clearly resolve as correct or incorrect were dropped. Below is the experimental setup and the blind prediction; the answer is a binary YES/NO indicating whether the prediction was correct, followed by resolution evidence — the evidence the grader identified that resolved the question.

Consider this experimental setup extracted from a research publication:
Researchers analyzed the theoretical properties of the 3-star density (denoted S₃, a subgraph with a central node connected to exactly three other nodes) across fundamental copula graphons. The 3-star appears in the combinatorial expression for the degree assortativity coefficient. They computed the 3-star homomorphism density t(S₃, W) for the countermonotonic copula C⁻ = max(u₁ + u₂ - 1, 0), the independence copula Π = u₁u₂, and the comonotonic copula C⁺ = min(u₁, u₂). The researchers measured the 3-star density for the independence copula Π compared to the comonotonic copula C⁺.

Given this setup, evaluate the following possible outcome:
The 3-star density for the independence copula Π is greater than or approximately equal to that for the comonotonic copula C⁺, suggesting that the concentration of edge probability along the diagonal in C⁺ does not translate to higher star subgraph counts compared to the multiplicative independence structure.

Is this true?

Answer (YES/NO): NO